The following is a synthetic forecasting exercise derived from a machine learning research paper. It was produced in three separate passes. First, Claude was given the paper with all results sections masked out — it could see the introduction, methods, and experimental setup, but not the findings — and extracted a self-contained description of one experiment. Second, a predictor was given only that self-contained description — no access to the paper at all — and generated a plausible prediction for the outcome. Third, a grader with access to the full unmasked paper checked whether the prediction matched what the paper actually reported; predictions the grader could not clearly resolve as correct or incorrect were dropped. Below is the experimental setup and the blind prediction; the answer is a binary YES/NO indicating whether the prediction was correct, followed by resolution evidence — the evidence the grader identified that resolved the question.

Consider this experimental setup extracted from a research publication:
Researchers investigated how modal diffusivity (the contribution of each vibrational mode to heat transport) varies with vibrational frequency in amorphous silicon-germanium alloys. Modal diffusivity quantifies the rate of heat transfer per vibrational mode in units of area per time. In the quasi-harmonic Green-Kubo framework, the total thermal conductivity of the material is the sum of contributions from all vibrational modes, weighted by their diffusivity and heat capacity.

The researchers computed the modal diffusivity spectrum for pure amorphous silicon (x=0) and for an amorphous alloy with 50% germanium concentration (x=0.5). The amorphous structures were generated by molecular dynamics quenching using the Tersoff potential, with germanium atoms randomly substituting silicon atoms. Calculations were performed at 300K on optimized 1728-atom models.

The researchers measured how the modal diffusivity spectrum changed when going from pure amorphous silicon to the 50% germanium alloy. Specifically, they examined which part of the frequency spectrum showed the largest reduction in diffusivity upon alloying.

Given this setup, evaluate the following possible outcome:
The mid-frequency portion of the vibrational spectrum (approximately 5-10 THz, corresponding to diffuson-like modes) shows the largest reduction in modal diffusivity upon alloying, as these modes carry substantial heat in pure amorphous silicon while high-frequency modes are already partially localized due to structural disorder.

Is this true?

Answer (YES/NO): NO